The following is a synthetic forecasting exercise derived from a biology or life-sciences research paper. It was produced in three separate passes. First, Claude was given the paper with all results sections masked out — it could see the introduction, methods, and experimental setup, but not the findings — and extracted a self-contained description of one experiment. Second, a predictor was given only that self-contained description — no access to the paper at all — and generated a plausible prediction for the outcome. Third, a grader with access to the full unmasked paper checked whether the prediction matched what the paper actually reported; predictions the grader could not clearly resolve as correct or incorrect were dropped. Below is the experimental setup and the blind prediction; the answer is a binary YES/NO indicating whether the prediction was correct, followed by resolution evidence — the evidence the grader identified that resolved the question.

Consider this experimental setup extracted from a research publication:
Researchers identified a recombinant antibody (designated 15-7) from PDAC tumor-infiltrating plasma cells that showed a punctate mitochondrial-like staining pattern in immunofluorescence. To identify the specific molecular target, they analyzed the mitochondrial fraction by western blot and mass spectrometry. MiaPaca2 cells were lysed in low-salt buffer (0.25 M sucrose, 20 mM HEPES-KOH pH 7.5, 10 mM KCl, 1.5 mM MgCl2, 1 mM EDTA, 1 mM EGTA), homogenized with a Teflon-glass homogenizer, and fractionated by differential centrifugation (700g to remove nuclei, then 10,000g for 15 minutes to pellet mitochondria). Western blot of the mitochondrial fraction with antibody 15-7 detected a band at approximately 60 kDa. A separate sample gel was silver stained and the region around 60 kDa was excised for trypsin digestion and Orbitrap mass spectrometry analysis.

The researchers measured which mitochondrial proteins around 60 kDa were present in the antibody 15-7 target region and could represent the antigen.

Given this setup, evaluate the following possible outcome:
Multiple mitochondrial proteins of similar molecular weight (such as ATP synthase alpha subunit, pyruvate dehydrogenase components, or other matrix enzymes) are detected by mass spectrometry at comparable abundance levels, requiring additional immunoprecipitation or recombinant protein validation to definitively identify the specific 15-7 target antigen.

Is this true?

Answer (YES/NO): NO